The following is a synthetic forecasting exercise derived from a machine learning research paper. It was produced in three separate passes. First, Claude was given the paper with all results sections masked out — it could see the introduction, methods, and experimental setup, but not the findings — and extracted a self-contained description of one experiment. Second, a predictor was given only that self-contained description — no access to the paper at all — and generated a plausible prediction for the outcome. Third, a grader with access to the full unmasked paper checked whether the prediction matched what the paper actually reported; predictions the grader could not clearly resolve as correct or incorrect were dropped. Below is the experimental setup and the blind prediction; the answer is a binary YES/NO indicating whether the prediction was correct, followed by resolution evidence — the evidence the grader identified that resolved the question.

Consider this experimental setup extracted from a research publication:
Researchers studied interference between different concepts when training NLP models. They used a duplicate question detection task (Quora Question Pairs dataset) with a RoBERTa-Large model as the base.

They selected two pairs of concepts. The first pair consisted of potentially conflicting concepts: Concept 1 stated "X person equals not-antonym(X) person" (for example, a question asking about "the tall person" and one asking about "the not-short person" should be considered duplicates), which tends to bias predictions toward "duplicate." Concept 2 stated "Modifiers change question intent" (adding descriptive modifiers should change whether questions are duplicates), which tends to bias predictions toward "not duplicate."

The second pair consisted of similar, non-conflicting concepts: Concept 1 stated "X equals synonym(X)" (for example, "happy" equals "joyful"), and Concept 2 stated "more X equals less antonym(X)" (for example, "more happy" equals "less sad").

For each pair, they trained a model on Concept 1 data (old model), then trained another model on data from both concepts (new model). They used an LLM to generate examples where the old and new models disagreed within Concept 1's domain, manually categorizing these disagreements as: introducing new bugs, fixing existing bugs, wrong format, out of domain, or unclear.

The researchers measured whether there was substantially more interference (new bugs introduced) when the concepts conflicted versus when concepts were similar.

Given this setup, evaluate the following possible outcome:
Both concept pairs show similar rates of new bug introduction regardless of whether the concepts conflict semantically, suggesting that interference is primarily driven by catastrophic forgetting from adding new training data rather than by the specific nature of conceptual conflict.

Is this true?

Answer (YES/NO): NO